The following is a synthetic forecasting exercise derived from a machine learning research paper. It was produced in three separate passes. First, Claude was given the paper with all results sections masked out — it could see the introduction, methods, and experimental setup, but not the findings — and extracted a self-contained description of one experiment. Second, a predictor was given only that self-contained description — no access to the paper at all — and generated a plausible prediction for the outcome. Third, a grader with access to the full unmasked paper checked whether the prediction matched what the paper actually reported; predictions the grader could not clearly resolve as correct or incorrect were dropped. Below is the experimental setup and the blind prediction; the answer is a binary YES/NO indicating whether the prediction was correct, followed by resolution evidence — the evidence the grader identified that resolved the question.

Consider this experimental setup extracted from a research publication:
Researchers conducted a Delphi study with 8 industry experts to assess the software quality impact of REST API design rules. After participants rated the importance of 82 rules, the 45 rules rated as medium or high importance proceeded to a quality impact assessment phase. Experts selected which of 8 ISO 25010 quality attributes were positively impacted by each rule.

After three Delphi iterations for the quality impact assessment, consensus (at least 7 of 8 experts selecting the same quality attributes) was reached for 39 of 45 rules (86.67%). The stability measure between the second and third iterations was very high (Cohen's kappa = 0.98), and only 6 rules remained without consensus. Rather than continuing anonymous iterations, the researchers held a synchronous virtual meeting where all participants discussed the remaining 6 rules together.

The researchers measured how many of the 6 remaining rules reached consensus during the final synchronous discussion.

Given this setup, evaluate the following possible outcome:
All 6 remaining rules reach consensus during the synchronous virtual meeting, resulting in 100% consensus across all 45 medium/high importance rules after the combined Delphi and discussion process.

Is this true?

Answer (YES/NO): NO